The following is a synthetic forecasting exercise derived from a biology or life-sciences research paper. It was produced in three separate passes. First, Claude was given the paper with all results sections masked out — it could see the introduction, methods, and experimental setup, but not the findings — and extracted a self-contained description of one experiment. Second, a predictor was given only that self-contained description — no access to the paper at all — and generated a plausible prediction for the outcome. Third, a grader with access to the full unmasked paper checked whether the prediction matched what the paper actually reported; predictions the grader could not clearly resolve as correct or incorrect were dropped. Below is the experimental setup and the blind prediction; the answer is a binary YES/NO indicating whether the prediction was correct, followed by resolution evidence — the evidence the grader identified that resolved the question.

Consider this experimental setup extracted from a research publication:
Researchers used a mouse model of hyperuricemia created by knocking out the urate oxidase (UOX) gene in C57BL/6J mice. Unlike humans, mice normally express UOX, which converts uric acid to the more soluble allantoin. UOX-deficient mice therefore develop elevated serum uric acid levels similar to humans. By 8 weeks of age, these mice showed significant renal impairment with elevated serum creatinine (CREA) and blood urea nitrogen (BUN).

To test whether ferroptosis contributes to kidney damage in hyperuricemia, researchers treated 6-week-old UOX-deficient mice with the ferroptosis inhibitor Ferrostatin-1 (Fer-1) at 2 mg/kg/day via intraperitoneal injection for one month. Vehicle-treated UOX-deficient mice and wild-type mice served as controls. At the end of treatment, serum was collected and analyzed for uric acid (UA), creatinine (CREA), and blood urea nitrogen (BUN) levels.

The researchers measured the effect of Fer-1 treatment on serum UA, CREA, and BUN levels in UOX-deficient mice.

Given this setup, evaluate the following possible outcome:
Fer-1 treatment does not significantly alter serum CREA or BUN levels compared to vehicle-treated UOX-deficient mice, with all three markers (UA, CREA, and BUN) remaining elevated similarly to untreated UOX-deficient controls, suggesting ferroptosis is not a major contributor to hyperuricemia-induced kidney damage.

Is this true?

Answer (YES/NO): NO